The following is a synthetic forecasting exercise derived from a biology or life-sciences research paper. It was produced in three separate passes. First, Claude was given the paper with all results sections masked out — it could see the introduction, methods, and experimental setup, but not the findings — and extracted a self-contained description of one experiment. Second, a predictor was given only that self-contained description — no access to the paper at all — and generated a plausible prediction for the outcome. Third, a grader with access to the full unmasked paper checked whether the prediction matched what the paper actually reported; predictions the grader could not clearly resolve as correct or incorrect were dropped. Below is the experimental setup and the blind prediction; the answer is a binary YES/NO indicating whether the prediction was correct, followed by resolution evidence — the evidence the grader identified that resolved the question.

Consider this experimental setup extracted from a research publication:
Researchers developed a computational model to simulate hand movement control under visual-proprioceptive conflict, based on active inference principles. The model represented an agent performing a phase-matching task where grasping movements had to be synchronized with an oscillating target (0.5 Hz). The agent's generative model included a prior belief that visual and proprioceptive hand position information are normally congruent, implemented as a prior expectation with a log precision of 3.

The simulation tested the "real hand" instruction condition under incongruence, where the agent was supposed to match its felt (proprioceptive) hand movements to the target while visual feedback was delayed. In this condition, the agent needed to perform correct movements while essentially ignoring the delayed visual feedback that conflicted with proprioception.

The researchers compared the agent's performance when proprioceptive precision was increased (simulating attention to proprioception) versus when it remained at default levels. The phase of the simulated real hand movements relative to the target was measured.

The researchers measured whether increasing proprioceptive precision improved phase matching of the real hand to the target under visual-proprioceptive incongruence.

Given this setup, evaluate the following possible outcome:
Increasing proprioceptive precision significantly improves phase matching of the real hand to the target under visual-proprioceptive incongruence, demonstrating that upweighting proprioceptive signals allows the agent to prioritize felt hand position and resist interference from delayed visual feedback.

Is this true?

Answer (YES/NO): YES